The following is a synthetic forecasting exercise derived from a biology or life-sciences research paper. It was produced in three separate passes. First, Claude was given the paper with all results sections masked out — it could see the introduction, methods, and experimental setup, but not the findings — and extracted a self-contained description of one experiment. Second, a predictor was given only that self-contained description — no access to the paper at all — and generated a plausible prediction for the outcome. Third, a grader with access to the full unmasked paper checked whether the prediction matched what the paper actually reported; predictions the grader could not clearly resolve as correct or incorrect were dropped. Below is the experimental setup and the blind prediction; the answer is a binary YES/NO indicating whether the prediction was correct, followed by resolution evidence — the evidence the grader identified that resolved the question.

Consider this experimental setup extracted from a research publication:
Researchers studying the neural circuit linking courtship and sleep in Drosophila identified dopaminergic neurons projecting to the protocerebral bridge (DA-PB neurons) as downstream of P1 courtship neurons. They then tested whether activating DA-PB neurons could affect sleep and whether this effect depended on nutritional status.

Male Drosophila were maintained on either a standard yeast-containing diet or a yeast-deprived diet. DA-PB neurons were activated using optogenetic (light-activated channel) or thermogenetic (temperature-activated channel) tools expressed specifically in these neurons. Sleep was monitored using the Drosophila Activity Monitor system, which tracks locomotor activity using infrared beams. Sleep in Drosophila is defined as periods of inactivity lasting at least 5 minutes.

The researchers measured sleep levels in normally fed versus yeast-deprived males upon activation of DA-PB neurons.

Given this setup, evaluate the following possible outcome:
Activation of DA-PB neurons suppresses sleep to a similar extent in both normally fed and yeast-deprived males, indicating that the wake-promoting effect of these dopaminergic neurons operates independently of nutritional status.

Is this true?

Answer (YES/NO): NO